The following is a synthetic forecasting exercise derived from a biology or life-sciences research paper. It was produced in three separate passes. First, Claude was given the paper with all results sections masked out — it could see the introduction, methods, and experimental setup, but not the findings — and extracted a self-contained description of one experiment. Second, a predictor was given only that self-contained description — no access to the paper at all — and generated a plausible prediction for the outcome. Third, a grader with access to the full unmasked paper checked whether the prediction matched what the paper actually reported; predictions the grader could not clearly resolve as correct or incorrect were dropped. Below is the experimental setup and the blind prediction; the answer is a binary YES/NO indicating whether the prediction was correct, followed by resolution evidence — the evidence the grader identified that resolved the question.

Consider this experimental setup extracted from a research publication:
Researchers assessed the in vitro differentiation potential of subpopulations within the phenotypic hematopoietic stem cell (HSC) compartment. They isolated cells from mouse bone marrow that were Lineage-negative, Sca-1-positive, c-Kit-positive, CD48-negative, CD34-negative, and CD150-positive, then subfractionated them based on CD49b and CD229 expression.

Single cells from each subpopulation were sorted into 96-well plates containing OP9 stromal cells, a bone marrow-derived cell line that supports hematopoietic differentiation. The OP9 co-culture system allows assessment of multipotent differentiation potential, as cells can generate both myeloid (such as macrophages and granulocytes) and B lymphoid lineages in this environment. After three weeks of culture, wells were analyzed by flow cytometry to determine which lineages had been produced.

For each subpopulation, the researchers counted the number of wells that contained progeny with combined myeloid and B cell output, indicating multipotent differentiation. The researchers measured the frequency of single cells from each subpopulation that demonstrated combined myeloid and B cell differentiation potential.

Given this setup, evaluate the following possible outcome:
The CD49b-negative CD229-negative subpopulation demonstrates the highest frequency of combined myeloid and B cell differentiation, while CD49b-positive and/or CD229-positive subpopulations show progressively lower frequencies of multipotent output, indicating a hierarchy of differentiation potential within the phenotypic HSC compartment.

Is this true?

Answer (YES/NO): NO